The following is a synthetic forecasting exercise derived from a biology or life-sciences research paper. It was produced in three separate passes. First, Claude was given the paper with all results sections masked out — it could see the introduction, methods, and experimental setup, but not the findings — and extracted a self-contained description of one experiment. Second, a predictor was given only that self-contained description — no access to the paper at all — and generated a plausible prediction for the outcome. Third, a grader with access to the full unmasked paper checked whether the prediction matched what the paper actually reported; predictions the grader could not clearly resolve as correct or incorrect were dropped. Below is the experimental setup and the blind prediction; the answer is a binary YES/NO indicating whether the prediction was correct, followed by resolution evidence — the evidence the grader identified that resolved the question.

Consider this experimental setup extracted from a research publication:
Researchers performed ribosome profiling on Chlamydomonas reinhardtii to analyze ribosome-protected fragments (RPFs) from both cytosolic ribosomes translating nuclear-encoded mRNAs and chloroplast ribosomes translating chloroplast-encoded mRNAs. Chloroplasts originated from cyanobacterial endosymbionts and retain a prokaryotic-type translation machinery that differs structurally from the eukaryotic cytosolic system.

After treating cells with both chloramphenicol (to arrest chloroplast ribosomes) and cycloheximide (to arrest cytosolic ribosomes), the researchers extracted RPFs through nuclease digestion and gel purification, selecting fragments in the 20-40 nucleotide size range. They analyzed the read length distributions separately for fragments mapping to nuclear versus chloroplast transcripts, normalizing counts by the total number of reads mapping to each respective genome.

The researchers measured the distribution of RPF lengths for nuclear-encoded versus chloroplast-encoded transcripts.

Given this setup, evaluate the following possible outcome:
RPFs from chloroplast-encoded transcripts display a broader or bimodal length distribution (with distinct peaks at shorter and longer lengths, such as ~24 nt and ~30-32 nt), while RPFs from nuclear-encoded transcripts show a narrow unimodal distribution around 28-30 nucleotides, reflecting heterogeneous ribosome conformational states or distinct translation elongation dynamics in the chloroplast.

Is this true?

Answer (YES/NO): NO